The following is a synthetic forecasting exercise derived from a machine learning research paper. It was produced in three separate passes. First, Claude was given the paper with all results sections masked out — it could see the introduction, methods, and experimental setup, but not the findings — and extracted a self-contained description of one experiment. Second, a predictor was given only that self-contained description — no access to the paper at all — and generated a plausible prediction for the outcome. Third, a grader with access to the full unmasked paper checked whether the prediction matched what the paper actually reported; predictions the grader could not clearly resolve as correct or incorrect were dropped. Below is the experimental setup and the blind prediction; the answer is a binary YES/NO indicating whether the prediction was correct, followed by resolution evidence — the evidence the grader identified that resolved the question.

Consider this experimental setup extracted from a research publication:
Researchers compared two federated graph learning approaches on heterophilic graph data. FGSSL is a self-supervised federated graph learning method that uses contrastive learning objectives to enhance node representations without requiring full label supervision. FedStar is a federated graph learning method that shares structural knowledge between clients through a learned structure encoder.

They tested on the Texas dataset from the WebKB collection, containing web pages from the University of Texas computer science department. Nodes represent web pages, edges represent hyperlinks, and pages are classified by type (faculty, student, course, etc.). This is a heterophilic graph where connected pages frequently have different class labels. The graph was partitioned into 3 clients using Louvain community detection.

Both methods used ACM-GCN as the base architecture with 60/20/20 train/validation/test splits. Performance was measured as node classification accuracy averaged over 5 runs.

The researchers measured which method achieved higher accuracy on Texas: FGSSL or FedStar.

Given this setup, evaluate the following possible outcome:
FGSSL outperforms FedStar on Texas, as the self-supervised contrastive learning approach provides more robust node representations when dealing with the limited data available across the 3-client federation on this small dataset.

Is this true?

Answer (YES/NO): NO